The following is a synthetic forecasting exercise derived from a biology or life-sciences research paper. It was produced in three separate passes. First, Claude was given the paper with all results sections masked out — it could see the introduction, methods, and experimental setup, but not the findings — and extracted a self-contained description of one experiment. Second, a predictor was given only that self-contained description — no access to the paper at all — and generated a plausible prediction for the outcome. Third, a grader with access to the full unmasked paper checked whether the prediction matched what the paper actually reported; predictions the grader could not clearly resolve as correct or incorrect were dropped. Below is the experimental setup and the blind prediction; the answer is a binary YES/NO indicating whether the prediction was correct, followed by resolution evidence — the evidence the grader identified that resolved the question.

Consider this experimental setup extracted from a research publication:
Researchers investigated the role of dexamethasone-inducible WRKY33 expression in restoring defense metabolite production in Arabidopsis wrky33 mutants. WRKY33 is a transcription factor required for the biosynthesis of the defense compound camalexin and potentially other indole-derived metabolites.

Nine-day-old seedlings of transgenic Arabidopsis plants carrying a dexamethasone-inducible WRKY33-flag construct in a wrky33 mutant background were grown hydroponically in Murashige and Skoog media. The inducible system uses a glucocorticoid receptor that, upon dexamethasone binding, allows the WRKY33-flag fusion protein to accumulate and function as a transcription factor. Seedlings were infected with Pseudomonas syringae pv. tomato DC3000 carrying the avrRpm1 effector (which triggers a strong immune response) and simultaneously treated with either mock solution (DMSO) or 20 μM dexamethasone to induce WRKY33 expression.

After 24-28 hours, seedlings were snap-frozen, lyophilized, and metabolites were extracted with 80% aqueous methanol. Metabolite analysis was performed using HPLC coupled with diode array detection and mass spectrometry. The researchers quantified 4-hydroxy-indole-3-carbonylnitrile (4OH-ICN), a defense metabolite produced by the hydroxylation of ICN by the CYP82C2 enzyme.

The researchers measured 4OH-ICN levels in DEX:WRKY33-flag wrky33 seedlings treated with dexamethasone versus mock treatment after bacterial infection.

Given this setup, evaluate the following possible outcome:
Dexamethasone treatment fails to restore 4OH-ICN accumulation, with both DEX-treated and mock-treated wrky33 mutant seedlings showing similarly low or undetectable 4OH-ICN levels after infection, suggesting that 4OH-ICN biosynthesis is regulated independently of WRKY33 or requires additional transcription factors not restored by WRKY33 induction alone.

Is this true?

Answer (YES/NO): NO